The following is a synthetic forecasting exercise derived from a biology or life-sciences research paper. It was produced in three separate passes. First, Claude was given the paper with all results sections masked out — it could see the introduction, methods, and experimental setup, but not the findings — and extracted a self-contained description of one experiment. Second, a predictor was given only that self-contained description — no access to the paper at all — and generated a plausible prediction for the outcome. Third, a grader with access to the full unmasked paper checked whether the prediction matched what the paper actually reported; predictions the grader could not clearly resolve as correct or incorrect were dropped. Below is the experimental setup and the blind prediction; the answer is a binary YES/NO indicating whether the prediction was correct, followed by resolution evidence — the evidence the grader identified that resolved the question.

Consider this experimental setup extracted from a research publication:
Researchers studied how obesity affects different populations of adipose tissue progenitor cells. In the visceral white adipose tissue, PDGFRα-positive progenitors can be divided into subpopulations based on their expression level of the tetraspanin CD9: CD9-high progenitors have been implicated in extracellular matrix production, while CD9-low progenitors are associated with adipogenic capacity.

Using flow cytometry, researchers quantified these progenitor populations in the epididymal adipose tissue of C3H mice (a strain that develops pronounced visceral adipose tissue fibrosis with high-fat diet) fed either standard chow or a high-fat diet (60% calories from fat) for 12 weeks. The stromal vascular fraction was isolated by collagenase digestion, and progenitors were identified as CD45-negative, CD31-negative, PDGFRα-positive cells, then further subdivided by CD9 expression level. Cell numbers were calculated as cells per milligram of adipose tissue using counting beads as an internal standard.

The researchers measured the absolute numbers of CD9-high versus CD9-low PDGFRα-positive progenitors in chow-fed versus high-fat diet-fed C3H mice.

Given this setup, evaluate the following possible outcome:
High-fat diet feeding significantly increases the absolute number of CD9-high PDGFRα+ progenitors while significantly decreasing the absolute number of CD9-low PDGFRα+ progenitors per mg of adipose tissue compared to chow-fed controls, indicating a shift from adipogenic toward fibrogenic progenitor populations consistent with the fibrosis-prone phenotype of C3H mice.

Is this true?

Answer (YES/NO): YES